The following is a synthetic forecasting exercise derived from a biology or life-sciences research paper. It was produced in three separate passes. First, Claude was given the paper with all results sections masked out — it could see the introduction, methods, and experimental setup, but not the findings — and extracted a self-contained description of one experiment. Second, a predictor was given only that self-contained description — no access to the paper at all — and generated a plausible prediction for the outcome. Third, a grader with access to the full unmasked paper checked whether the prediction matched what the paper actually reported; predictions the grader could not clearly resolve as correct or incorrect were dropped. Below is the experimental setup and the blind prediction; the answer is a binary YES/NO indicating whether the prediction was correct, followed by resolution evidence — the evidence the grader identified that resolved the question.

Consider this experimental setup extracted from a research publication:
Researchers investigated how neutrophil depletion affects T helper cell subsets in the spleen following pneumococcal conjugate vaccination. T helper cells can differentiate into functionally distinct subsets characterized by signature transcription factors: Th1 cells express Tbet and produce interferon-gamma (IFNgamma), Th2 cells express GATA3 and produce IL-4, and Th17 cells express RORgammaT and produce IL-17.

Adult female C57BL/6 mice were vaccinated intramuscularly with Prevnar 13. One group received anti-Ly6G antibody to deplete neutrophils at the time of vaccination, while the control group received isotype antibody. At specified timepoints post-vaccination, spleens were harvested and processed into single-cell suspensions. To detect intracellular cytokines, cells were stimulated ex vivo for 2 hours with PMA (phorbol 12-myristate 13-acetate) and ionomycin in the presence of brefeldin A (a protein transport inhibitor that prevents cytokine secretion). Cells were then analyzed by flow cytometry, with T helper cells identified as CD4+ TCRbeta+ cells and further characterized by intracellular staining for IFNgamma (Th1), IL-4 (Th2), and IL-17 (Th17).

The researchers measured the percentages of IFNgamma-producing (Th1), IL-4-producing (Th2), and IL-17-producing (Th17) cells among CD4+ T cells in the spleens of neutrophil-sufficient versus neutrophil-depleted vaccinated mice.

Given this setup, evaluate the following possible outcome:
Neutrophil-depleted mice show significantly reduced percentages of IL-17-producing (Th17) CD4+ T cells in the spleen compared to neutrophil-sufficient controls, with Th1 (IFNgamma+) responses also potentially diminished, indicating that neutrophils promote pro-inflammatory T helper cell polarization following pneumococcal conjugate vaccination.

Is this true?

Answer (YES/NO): NO